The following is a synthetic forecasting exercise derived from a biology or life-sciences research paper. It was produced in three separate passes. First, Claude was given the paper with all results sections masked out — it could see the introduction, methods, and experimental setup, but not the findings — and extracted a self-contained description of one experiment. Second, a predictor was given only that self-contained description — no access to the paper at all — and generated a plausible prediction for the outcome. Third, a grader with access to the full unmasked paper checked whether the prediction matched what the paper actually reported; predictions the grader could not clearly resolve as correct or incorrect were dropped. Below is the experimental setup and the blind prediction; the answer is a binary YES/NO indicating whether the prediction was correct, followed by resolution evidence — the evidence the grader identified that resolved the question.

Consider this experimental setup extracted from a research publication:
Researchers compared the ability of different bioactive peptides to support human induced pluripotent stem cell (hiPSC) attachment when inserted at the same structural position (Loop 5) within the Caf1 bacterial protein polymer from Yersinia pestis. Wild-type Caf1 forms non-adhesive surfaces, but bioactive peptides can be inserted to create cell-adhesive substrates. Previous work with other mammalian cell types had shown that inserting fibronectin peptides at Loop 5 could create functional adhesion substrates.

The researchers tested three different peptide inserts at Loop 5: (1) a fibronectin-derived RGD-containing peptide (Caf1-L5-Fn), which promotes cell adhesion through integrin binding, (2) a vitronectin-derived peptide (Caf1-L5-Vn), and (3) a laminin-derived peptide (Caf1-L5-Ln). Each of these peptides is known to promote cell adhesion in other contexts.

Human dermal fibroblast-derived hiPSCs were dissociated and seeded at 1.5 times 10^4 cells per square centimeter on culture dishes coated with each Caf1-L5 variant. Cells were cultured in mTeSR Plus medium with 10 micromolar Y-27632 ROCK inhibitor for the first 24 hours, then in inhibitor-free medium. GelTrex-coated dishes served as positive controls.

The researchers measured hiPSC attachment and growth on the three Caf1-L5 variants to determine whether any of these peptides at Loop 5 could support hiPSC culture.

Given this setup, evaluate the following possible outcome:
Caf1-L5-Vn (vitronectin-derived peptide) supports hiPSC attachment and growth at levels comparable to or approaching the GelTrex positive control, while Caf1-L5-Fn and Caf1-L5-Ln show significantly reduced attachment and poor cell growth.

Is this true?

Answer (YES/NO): NO